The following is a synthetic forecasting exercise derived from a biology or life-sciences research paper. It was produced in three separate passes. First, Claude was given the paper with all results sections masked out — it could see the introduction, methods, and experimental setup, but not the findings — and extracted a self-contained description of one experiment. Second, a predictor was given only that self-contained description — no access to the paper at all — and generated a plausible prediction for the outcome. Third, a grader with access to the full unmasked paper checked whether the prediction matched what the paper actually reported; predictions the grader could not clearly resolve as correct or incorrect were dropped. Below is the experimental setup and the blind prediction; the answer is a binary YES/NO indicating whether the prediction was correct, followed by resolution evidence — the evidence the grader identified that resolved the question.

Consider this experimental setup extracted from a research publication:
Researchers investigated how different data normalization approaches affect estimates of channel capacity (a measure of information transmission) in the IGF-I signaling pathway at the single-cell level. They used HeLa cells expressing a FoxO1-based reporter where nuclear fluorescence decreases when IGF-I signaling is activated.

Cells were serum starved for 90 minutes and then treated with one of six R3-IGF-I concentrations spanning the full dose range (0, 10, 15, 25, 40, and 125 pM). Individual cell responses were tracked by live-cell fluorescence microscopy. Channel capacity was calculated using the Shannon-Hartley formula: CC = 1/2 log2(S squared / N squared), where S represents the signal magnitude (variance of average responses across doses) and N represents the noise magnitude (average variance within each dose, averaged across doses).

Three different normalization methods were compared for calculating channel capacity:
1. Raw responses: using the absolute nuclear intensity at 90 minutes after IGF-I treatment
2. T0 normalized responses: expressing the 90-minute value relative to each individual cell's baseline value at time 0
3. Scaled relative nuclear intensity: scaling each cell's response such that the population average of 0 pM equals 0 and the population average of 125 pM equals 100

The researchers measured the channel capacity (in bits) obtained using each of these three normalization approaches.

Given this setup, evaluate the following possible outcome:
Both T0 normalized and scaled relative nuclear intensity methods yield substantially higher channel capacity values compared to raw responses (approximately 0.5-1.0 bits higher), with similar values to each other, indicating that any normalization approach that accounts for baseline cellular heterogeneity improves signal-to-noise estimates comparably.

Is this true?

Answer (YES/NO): NO